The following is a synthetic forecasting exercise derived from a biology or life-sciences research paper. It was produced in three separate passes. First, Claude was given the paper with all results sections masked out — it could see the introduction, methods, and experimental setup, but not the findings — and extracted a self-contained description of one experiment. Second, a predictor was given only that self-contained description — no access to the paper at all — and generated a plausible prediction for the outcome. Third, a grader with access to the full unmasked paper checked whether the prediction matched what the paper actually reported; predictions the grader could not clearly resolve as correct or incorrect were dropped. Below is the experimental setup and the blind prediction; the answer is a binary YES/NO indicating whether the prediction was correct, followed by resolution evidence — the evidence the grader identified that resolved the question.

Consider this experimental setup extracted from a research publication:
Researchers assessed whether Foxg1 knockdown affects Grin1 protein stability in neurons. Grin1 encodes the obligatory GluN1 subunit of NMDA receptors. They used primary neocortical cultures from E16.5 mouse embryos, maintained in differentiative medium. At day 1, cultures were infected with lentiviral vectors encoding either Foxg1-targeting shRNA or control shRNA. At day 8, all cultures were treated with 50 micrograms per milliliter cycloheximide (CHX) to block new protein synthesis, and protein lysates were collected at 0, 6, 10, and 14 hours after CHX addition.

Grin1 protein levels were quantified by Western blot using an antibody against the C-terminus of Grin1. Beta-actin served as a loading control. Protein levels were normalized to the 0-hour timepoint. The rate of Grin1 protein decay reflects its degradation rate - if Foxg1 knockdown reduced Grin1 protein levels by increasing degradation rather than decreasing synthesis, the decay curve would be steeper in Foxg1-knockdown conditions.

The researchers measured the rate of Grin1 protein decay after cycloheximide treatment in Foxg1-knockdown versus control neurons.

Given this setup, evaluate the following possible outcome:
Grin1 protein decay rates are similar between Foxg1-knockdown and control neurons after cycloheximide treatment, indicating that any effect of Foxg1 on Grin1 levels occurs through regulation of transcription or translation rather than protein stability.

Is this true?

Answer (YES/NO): NO